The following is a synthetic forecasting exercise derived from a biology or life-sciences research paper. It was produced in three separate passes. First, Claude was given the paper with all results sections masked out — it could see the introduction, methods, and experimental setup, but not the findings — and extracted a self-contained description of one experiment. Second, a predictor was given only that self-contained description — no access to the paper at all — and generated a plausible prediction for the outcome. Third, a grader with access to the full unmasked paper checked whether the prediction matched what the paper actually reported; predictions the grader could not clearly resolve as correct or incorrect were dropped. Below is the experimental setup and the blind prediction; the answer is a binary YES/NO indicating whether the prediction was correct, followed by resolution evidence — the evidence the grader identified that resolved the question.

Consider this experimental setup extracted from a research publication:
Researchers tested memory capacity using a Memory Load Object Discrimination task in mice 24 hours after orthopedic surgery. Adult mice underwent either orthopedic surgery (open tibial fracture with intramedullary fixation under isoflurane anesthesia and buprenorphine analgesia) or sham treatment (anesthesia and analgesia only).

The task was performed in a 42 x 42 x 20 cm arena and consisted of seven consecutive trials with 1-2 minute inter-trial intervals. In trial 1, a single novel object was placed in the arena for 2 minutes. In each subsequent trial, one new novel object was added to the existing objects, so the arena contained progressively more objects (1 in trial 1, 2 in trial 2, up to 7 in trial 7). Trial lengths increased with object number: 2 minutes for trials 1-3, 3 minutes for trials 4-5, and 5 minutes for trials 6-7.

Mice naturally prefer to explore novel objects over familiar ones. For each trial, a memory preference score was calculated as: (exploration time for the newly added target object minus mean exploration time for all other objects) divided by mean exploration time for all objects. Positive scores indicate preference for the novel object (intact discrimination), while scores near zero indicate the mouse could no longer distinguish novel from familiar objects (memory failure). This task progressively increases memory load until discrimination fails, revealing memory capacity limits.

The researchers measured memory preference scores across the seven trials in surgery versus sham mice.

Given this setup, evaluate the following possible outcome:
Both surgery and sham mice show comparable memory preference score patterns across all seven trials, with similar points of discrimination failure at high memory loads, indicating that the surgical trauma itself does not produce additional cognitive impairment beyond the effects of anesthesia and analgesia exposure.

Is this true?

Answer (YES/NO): NO